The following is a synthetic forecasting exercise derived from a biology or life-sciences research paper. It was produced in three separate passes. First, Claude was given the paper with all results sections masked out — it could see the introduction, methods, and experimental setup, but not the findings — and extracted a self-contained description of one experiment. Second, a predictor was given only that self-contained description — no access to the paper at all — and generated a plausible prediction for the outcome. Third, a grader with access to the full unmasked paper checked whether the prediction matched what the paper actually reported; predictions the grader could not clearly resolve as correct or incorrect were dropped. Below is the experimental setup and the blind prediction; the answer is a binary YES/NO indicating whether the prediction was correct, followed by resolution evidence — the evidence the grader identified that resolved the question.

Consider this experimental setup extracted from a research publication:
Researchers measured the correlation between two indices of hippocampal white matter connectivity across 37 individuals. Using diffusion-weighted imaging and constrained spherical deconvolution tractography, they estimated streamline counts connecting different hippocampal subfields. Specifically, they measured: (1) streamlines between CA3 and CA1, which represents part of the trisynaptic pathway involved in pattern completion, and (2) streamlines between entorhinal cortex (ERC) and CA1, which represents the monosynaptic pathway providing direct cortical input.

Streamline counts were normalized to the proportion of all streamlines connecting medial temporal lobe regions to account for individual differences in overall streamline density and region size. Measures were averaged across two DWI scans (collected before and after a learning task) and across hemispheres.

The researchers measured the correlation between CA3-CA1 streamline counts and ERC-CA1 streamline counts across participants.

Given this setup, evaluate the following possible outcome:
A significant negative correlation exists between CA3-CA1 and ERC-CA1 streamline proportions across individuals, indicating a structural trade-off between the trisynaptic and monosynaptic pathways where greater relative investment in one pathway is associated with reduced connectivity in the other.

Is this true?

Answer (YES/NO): NO